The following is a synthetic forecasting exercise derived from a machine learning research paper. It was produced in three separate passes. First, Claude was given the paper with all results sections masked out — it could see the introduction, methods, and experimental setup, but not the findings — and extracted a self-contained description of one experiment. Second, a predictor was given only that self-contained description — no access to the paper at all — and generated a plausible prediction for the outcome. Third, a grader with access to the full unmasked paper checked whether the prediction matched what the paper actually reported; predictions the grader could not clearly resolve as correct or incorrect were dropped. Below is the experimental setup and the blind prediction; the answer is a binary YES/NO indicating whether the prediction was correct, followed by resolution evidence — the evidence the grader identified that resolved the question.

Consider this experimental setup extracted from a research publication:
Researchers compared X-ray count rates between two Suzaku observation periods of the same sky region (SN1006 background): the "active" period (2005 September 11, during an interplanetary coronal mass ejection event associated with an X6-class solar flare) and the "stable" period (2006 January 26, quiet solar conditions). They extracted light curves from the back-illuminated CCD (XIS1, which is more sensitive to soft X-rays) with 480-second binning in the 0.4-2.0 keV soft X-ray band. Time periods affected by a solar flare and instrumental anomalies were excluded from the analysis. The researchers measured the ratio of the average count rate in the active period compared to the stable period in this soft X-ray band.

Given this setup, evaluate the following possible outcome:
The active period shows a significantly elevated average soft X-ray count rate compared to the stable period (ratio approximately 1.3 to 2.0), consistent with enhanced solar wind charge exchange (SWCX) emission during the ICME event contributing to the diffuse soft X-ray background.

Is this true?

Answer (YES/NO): YES